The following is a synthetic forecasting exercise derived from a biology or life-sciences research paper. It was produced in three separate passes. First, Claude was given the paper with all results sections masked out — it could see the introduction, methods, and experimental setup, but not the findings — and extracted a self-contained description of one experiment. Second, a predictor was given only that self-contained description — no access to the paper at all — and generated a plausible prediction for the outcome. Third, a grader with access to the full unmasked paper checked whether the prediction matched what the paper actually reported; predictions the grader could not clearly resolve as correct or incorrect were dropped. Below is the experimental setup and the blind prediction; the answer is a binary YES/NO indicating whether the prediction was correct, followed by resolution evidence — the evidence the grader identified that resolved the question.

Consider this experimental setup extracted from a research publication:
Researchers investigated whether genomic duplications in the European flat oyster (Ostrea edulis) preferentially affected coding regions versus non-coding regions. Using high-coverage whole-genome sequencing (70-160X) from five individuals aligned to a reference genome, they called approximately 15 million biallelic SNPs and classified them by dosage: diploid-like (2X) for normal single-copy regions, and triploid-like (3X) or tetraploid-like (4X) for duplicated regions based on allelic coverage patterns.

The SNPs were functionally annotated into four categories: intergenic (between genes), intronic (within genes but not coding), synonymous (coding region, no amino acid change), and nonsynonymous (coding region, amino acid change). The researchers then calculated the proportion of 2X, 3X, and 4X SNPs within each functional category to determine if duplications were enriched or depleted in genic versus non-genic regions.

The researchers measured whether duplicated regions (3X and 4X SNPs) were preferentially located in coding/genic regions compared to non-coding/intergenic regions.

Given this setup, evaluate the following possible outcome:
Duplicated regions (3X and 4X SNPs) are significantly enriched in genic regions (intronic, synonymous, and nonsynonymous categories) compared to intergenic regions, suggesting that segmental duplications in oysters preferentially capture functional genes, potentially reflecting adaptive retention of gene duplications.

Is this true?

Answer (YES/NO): NO